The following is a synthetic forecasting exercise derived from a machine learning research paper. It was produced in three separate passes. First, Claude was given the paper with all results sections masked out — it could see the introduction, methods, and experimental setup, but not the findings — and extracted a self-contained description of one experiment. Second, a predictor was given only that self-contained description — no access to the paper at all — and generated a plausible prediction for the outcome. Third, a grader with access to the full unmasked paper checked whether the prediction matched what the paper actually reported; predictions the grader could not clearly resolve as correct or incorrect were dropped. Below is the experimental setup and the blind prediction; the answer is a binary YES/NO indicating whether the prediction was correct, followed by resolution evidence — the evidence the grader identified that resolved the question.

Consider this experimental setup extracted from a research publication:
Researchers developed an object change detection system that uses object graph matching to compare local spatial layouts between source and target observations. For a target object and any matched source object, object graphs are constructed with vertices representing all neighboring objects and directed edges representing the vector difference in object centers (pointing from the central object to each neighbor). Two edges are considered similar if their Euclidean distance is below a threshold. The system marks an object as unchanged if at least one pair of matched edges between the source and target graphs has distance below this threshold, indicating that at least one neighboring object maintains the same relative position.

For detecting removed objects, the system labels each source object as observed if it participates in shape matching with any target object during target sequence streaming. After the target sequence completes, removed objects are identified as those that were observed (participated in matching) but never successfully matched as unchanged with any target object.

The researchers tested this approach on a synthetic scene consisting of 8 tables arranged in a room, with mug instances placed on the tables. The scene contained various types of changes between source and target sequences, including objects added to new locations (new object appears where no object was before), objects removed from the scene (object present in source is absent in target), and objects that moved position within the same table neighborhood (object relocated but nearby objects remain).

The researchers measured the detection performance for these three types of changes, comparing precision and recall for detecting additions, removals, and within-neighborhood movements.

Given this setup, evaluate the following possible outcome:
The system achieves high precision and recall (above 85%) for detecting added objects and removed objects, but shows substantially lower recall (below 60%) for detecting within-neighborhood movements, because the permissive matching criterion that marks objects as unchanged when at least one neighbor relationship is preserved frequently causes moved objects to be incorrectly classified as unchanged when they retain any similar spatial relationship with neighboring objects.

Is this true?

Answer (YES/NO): NO